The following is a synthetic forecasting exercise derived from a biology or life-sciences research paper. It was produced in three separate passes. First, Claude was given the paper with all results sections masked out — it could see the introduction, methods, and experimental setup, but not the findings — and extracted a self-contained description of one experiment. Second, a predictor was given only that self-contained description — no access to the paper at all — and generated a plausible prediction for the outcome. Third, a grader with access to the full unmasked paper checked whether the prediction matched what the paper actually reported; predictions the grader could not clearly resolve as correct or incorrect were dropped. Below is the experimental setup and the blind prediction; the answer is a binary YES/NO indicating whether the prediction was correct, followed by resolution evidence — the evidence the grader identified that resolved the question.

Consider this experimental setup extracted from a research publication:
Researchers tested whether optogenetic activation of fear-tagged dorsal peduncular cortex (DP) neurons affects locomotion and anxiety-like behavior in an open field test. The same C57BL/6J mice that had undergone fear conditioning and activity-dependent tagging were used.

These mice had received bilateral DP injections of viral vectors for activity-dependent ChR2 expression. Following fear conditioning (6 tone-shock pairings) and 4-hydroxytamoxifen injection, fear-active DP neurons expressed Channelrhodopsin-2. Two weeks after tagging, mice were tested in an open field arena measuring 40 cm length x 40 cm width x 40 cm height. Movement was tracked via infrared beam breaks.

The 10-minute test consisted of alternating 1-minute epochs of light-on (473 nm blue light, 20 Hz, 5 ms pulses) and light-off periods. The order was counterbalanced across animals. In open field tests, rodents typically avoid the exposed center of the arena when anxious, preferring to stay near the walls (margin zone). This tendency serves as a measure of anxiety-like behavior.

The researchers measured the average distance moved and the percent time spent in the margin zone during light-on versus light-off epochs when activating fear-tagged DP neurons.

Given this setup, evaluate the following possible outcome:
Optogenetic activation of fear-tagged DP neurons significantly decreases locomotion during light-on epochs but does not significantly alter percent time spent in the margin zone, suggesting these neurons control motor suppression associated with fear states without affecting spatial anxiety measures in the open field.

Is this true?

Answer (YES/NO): NO